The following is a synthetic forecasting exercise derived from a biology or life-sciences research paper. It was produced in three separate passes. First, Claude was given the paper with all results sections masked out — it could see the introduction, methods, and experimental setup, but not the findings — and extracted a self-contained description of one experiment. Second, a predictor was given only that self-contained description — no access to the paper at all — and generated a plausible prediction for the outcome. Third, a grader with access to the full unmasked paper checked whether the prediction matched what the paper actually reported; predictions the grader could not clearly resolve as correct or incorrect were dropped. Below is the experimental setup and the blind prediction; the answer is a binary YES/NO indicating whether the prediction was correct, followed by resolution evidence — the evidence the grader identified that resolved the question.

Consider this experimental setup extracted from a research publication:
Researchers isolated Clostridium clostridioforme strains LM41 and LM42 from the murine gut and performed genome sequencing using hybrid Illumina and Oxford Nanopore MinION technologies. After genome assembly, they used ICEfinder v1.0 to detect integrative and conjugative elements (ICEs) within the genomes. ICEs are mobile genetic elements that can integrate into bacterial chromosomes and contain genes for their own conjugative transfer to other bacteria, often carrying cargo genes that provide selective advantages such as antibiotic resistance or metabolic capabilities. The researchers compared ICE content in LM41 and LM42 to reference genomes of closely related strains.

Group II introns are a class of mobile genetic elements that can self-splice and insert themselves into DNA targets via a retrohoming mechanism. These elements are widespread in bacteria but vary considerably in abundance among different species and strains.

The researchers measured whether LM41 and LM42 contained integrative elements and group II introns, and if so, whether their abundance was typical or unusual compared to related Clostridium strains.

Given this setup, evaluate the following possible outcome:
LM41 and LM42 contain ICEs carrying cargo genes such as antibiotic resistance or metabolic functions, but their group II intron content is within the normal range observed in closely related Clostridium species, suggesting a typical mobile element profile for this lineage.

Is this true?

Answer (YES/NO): NO